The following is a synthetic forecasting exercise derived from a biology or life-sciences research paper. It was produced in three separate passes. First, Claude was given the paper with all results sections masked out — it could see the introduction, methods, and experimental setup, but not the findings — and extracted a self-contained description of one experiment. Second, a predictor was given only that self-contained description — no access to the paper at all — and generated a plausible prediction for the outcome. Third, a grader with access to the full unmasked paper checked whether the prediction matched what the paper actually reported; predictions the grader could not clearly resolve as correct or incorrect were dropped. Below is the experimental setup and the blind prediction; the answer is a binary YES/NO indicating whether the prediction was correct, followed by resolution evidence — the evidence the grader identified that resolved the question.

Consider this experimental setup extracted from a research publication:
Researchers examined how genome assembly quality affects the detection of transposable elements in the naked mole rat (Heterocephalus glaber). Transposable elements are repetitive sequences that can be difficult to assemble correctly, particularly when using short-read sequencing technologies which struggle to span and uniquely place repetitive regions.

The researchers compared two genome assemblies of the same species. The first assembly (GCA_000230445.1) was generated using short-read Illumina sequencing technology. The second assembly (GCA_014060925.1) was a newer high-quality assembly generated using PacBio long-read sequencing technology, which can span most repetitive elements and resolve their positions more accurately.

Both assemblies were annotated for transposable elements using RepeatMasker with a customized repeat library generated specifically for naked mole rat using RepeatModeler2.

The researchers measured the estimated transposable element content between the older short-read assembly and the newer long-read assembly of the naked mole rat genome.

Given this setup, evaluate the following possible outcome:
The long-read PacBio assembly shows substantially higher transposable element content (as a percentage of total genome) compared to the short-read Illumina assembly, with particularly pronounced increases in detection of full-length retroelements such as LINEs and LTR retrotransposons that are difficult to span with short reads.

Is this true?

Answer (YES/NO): NO